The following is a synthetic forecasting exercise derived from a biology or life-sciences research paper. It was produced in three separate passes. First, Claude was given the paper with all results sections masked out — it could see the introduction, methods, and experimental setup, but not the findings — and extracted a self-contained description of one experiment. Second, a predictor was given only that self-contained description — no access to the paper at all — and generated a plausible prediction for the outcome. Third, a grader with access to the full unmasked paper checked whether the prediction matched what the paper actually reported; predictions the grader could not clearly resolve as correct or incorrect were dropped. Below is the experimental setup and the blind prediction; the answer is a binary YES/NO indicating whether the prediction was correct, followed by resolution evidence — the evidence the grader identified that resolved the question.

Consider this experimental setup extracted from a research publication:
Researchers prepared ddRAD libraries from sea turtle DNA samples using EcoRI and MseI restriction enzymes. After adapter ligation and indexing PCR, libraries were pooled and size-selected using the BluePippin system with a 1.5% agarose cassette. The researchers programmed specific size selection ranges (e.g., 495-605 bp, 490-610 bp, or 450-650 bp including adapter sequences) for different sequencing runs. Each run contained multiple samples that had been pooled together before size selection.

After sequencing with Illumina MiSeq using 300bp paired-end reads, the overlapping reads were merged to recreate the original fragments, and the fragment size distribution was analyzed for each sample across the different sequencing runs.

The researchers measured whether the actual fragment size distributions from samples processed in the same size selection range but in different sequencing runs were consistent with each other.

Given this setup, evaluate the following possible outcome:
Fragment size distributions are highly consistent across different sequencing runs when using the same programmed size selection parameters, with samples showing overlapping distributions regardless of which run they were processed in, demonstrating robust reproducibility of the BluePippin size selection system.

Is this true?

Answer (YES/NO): NO